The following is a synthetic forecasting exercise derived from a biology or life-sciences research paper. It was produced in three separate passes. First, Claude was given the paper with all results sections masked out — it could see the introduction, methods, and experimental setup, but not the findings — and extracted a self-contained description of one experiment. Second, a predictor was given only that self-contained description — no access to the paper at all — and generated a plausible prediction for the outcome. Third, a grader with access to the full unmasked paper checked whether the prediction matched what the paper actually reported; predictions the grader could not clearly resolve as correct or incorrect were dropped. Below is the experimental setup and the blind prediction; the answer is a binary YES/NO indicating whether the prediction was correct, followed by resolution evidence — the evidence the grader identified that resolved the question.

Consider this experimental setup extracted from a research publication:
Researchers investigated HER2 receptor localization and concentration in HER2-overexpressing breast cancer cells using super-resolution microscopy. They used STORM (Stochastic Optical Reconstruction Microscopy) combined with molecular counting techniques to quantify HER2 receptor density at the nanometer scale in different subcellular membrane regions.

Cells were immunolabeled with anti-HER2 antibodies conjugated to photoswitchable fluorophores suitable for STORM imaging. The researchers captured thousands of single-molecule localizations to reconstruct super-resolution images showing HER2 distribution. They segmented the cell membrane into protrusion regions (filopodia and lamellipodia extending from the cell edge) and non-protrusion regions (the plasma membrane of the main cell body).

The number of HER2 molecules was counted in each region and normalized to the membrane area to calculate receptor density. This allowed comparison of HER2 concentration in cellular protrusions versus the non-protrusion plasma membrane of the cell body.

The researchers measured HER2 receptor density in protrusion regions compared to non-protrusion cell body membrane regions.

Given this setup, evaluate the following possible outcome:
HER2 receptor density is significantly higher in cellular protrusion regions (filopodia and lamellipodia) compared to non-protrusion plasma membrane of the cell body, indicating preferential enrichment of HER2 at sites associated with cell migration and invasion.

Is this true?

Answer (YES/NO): YES